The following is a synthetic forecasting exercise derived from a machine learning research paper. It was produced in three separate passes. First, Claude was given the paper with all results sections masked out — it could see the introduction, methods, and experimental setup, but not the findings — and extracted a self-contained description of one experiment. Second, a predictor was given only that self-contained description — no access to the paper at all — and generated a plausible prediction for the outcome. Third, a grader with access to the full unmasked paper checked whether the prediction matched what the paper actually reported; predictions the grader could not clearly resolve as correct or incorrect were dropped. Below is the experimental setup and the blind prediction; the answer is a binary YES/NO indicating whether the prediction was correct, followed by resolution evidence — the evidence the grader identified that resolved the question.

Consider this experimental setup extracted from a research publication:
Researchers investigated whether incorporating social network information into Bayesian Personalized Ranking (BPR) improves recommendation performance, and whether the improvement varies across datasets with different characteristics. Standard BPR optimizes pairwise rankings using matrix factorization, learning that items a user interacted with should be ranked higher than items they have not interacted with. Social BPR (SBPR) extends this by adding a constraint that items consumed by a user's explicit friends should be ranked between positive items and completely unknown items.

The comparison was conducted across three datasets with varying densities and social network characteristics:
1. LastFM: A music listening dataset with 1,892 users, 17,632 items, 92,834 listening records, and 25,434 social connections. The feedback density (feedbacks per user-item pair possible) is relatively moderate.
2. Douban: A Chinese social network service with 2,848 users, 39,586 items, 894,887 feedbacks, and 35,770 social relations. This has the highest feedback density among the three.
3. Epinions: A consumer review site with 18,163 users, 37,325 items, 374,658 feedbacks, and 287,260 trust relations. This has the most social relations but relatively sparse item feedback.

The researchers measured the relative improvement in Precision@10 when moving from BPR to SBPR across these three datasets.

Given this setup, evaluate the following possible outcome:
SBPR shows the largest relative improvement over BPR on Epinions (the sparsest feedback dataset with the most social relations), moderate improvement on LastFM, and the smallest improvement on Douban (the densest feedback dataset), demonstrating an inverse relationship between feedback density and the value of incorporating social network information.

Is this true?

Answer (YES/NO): NO